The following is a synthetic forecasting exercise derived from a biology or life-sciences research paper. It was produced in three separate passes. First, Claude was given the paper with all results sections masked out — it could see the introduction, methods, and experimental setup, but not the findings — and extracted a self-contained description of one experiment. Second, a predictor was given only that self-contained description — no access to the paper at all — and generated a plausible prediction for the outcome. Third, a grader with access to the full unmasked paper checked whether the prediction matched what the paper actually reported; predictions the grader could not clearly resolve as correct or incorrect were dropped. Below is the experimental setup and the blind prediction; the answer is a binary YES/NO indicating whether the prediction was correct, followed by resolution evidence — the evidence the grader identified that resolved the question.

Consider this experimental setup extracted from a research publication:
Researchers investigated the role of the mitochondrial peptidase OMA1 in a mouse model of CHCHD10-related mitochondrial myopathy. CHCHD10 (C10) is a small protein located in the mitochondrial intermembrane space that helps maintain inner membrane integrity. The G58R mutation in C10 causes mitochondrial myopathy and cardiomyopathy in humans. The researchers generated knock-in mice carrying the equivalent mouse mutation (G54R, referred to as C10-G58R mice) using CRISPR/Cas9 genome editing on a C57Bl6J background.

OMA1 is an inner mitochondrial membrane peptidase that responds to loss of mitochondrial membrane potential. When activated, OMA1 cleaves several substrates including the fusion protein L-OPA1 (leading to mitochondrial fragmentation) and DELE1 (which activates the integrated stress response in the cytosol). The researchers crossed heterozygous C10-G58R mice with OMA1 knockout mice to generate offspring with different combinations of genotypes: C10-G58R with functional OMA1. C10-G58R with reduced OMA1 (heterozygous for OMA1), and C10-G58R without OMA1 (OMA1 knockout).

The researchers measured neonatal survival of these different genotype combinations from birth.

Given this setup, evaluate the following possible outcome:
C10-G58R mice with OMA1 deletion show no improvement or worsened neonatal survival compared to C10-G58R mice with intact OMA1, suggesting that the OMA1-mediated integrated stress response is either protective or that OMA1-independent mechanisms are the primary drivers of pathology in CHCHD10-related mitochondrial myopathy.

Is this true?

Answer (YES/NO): YES